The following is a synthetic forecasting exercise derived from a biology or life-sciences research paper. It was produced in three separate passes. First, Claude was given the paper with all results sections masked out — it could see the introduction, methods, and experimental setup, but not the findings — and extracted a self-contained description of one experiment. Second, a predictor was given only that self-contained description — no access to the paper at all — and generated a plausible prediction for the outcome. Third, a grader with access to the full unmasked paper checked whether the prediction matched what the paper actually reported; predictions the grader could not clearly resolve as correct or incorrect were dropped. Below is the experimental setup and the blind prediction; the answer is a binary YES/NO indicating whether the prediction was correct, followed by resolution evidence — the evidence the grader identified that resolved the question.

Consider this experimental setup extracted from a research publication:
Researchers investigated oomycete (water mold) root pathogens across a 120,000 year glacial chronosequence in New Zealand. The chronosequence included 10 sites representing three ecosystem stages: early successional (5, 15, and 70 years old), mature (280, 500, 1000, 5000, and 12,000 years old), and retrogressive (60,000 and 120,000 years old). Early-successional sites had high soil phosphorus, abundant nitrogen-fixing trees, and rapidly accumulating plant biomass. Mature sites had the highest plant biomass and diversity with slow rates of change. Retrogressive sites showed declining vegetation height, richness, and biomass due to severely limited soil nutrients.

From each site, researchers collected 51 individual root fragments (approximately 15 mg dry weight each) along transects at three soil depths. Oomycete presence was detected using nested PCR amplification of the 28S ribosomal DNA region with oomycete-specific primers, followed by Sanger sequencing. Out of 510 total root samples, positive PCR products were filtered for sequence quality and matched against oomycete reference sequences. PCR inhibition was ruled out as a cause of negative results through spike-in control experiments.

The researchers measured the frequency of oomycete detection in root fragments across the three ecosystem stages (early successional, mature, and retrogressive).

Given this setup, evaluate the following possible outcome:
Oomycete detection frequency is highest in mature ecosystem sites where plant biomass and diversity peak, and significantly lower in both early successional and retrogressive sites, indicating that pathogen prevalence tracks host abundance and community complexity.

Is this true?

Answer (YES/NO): NO